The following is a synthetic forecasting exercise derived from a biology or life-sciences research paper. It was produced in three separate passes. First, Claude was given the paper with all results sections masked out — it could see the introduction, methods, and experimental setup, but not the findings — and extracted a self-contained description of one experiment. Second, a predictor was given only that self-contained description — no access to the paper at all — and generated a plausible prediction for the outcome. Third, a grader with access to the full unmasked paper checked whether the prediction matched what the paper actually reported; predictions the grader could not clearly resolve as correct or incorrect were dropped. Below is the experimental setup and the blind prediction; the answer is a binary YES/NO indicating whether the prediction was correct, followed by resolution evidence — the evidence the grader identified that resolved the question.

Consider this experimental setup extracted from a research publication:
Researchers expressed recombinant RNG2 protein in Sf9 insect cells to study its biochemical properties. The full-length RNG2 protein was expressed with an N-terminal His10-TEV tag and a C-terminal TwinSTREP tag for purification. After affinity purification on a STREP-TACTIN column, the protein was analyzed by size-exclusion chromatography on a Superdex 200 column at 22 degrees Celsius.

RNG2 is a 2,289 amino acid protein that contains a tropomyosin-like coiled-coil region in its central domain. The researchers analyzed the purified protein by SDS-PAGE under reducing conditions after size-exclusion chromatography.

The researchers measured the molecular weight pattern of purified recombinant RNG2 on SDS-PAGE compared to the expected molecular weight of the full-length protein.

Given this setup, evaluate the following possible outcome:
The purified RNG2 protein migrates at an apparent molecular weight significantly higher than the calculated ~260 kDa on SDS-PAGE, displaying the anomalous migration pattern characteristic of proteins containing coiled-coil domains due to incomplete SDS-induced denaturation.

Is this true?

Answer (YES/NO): NO